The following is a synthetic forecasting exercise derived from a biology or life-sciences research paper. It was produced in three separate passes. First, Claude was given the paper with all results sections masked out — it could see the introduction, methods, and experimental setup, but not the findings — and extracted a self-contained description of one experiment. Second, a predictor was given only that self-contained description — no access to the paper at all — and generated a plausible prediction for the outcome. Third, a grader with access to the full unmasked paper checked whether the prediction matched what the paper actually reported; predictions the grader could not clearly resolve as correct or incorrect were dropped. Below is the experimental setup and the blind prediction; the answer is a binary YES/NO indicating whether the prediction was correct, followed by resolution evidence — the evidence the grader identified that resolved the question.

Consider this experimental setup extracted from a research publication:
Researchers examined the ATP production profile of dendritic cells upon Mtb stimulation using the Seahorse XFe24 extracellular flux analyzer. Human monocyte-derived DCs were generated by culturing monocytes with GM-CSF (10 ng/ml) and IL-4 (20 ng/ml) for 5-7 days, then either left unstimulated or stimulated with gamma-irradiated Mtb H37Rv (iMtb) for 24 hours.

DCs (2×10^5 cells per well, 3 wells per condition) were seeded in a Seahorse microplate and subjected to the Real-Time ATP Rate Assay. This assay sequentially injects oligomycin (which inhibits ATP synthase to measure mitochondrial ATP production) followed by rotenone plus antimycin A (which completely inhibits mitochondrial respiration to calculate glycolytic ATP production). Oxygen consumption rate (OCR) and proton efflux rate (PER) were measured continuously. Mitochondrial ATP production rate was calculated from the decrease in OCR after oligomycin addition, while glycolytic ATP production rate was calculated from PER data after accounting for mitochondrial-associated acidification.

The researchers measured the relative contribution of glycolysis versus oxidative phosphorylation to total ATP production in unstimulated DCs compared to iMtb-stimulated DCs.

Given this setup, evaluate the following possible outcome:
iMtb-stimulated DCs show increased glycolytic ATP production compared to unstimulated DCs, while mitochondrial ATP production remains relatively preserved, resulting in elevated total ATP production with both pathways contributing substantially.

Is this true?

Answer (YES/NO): NO